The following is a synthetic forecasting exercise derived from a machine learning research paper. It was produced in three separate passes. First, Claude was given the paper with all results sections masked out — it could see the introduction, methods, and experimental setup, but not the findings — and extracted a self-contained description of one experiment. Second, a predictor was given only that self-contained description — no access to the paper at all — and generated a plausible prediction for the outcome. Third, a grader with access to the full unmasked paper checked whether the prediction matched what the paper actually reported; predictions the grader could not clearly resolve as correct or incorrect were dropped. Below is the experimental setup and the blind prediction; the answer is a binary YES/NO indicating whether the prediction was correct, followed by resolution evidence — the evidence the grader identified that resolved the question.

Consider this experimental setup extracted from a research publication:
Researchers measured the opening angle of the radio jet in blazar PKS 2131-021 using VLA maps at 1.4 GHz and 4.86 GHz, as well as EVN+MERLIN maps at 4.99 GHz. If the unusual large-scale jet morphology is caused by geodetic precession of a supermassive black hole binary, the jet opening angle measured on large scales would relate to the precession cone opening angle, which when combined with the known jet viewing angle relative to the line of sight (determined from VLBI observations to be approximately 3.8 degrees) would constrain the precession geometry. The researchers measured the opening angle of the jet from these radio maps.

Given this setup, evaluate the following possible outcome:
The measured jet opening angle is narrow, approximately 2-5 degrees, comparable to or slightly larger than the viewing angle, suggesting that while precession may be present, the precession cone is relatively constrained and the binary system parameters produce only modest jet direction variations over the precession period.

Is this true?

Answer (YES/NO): NO